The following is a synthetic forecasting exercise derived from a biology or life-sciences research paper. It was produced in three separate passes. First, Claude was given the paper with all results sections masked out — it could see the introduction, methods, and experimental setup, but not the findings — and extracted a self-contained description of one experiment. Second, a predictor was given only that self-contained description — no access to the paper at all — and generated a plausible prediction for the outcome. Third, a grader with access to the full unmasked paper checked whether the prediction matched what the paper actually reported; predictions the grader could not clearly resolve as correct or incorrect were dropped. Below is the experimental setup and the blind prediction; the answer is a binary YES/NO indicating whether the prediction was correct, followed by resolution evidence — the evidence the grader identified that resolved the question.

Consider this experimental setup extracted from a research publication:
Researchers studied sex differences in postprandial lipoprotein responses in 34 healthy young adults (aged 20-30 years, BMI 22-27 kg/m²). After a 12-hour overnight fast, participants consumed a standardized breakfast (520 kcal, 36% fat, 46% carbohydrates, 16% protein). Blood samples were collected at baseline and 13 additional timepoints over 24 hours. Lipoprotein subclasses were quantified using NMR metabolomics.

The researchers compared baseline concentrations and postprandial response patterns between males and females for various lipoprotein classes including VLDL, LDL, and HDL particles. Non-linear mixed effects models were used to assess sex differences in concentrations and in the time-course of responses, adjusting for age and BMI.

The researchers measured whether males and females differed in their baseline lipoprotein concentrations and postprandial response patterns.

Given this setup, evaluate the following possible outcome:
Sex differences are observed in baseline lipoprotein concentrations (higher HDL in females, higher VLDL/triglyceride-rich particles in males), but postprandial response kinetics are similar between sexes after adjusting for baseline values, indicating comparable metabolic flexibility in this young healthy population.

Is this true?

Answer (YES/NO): YES